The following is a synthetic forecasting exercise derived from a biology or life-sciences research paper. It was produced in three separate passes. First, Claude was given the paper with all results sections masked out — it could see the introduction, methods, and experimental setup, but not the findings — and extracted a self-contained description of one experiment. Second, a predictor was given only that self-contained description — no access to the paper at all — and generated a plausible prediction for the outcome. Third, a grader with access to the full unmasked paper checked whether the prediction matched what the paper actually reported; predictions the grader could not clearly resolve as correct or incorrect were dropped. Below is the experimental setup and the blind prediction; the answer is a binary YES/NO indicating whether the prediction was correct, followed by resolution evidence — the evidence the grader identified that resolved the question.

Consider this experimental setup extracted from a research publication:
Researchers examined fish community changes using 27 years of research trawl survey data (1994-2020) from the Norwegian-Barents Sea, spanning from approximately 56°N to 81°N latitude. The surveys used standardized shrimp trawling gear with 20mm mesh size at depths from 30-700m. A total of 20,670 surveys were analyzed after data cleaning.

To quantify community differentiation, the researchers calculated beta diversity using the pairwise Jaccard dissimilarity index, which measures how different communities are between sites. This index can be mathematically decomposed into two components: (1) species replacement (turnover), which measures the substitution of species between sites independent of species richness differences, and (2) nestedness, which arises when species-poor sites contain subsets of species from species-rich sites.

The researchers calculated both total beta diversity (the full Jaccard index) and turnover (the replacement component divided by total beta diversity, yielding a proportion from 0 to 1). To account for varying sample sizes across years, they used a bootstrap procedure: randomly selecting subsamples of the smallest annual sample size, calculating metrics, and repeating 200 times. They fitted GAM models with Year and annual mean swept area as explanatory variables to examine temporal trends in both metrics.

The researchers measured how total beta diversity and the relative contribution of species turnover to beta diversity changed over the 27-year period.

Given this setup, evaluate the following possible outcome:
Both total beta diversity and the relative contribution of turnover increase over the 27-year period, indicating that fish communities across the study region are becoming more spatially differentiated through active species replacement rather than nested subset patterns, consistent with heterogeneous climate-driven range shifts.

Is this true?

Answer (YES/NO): NO